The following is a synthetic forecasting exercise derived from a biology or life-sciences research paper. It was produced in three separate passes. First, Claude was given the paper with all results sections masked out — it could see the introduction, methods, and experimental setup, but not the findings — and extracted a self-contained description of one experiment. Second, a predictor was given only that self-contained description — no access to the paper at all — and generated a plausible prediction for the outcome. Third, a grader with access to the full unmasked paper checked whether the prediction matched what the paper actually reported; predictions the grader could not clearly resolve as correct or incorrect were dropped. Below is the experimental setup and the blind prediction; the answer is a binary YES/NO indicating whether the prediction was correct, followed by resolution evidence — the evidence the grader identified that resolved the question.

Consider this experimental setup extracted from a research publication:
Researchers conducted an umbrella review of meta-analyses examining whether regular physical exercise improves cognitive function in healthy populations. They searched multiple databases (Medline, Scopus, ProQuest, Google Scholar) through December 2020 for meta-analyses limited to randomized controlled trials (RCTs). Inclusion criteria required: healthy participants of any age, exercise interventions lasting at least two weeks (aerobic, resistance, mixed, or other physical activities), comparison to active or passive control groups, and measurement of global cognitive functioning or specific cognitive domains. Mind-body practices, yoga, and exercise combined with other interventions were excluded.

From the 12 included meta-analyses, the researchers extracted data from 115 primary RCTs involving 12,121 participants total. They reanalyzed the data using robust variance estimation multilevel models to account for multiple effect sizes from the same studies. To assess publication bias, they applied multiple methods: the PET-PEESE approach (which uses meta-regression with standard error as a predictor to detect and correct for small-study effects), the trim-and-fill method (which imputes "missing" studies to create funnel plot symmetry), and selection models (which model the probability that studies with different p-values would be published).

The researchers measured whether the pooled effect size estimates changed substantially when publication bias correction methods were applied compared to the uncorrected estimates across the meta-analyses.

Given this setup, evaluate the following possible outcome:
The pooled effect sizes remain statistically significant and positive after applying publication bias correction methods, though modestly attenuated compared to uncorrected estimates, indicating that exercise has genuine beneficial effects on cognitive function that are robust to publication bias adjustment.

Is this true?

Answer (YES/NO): NO